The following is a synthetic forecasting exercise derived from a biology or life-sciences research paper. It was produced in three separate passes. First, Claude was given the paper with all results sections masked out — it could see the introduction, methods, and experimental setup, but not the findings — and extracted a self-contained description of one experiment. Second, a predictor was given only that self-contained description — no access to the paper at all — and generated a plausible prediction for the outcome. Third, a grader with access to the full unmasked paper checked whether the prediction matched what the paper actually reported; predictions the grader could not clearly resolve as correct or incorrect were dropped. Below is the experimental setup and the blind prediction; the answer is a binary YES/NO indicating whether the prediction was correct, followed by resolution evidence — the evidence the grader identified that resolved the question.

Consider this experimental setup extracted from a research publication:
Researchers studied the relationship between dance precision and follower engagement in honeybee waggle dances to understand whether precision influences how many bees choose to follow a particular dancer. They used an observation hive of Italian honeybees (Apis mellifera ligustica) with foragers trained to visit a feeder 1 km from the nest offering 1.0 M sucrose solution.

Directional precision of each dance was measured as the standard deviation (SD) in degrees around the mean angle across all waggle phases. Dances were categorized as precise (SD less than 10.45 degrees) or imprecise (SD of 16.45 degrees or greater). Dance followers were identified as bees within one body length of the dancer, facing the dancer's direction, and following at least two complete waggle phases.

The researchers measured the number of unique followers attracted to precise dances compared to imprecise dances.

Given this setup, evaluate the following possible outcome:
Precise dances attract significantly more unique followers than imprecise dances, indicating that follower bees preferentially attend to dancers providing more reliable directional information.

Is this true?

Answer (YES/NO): NO